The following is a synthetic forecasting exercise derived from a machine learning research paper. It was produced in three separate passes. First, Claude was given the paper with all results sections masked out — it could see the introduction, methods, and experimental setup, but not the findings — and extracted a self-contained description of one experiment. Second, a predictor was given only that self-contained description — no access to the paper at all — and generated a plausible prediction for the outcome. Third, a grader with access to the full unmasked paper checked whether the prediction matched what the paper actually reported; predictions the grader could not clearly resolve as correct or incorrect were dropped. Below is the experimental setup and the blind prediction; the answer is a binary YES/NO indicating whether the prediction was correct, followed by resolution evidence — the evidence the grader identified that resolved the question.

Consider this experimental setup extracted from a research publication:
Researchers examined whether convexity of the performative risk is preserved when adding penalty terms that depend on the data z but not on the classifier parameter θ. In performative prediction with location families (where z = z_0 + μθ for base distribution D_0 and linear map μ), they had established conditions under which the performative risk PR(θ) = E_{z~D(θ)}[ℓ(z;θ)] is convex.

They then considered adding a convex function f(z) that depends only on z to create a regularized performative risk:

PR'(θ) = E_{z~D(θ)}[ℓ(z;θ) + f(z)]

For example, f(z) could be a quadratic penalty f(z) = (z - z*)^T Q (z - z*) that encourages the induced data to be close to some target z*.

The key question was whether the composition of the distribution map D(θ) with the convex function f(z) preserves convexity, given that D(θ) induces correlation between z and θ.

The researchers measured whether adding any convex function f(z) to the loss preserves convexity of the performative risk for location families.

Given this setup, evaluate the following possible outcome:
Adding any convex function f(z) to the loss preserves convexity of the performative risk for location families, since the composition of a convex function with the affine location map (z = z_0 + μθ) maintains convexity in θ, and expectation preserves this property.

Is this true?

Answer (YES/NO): YES